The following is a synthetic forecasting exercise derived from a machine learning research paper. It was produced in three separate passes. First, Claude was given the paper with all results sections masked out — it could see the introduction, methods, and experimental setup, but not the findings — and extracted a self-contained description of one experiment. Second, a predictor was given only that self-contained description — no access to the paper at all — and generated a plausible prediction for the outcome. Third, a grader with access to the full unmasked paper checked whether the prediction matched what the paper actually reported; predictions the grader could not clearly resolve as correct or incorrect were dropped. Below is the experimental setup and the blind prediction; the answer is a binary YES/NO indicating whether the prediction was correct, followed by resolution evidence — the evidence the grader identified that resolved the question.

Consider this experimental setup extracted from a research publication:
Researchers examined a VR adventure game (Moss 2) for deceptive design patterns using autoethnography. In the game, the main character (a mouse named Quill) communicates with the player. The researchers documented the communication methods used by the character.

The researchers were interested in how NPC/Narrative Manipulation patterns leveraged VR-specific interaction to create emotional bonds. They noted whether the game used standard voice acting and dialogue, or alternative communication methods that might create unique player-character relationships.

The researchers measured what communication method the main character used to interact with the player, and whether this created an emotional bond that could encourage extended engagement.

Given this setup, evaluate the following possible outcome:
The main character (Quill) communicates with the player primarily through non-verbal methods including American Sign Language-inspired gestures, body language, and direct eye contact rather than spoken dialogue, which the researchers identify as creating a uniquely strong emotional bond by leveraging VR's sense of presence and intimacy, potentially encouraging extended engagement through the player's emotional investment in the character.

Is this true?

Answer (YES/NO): YES